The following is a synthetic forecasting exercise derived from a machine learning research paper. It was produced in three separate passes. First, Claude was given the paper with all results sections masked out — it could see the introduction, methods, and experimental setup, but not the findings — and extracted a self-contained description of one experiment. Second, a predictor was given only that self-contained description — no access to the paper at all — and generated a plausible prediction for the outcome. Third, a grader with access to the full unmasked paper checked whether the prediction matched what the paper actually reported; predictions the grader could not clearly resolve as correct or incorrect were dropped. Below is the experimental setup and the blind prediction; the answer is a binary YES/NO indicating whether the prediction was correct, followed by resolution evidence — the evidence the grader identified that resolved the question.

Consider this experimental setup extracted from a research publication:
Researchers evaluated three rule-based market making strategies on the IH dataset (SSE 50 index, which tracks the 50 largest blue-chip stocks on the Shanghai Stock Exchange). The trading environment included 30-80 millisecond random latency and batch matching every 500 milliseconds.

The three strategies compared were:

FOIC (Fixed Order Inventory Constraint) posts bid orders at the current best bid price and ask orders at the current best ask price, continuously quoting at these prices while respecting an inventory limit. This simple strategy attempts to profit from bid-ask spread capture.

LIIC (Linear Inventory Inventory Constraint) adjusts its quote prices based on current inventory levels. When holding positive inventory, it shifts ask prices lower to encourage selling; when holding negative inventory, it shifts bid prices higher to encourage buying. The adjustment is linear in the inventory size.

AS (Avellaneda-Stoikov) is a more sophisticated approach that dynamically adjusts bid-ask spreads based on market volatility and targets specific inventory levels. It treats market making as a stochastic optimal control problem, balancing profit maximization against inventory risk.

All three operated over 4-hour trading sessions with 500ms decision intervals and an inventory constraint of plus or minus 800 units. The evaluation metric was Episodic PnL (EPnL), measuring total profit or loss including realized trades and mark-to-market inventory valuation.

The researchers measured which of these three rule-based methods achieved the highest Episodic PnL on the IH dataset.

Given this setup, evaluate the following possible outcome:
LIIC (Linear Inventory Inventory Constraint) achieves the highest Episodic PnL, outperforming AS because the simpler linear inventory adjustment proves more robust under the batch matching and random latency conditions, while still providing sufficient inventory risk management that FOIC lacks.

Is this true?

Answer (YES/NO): YES